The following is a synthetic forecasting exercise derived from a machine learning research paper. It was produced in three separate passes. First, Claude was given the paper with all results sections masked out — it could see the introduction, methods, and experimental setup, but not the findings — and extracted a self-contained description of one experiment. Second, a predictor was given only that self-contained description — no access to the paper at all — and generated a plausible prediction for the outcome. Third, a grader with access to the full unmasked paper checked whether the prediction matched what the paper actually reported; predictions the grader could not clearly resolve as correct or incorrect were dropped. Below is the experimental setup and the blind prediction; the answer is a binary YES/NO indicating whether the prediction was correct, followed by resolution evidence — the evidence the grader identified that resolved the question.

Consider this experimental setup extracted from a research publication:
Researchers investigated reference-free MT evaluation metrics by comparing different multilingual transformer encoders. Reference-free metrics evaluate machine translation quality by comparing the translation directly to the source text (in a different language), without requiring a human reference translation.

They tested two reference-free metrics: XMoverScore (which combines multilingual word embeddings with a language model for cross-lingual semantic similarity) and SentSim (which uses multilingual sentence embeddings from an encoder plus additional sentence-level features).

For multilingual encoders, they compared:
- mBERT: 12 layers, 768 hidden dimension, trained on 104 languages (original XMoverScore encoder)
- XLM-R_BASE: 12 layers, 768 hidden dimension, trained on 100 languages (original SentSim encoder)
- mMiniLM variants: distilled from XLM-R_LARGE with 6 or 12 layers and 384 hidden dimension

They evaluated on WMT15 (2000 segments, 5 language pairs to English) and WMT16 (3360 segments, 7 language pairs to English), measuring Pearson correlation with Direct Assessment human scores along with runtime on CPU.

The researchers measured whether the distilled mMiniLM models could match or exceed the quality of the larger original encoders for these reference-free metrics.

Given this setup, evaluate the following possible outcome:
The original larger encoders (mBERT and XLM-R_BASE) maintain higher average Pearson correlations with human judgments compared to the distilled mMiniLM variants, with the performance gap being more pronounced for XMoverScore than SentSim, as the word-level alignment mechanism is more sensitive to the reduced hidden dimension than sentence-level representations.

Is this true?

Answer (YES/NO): NO